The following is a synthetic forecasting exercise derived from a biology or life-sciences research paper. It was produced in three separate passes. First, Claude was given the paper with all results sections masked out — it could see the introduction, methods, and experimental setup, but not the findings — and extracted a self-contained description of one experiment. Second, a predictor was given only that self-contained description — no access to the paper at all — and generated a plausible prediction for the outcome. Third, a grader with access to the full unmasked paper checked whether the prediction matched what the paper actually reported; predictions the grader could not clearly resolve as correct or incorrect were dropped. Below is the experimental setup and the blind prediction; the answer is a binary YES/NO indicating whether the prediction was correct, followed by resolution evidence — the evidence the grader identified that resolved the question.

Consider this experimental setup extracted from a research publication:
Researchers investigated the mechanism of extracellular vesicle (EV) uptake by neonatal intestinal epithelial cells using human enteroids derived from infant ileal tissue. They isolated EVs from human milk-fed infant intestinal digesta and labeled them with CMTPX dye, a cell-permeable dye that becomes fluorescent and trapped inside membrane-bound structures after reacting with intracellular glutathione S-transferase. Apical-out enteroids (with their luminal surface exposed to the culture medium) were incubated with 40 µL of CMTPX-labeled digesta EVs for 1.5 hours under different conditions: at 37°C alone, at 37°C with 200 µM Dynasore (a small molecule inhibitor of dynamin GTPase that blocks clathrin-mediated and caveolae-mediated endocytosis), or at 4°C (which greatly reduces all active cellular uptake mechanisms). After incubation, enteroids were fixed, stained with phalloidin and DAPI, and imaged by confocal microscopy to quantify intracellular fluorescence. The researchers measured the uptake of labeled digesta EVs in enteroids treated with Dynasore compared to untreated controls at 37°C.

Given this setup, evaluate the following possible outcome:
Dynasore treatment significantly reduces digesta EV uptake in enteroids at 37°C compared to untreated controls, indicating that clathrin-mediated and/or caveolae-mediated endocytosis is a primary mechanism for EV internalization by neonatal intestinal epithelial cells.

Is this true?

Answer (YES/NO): NO